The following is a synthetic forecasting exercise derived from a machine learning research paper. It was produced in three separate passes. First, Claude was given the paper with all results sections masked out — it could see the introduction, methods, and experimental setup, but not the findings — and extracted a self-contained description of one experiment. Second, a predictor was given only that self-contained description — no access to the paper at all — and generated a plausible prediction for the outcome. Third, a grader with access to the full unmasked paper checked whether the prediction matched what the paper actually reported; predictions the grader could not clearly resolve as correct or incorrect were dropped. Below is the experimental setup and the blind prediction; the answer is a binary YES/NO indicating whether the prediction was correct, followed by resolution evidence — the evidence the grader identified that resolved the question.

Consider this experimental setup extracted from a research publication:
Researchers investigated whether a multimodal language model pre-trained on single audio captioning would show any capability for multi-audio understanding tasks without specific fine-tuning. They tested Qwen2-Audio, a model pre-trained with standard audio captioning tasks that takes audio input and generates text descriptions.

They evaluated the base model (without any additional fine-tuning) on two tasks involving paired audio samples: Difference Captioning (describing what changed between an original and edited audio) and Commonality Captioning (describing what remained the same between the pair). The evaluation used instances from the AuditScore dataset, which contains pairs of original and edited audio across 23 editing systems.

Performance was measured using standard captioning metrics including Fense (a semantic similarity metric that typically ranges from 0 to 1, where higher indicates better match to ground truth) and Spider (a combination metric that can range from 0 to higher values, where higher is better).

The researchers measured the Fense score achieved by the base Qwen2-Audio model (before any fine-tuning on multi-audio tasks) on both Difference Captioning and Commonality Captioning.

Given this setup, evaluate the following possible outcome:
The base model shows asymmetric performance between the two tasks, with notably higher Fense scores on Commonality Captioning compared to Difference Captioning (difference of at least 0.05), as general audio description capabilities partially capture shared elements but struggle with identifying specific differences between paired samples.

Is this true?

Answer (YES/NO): NO